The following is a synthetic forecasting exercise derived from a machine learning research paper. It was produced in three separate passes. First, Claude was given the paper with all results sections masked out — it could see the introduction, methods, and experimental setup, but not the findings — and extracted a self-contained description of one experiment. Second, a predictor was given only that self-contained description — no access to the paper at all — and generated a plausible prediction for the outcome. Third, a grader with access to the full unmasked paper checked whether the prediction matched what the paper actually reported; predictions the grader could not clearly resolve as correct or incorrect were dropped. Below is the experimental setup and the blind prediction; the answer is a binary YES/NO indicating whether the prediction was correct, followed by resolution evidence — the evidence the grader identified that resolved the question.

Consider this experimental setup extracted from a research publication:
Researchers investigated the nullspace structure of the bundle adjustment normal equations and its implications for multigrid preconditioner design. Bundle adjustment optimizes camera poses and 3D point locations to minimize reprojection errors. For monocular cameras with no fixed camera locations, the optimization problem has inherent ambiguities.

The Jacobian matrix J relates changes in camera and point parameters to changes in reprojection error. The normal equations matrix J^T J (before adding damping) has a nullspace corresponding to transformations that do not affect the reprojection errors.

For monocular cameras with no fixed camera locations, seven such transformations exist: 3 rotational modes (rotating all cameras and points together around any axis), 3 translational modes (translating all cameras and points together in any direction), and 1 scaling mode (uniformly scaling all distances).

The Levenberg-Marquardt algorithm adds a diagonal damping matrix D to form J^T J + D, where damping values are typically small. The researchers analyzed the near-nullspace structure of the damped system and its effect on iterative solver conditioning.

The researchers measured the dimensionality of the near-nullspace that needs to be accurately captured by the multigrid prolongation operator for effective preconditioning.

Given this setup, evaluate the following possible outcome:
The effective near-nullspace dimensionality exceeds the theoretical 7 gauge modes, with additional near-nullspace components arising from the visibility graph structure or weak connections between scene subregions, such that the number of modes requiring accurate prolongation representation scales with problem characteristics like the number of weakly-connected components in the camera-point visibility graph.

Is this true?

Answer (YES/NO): NO